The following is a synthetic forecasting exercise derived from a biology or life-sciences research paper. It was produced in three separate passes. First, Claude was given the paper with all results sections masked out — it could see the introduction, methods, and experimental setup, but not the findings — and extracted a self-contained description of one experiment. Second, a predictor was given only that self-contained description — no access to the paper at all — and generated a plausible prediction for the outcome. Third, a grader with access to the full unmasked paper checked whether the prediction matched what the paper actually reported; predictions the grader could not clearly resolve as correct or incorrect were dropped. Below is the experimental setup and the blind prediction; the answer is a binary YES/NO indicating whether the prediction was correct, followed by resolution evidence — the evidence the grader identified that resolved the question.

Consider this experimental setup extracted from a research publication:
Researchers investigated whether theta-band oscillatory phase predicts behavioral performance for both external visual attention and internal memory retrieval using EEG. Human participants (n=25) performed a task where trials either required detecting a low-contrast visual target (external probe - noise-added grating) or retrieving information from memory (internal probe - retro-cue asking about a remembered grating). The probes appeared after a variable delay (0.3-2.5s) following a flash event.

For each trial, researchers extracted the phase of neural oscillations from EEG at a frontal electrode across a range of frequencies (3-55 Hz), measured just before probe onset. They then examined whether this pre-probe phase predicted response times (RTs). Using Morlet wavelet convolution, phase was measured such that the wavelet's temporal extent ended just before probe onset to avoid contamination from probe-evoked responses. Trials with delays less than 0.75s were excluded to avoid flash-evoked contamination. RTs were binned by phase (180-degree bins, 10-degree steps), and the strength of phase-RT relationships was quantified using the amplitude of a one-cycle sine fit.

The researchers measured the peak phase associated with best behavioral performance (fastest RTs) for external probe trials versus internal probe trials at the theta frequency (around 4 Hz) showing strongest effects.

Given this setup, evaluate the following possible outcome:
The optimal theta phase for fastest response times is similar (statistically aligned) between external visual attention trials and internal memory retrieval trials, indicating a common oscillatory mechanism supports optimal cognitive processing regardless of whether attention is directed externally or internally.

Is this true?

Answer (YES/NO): YES